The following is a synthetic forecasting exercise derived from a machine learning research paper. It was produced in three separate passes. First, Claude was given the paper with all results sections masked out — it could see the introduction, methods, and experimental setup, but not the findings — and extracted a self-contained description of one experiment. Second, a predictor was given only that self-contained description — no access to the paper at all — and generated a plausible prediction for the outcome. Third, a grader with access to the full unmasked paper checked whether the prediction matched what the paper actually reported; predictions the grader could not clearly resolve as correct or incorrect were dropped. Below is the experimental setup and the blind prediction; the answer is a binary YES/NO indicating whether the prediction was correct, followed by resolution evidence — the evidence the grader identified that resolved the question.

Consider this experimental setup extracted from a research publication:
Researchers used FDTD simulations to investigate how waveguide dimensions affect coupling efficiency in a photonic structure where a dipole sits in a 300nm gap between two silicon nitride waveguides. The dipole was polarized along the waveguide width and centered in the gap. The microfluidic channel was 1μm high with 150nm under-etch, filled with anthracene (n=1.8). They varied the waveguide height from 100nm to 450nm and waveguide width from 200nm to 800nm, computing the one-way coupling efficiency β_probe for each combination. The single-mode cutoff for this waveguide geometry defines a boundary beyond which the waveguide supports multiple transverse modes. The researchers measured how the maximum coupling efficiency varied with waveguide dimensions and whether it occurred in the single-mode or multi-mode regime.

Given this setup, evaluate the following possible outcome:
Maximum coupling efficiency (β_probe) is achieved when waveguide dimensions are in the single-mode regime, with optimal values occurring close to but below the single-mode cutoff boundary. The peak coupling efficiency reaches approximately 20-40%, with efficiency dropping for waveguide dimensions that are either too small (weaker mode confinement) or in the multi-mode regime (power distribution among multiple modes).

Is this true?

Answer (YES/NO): NO